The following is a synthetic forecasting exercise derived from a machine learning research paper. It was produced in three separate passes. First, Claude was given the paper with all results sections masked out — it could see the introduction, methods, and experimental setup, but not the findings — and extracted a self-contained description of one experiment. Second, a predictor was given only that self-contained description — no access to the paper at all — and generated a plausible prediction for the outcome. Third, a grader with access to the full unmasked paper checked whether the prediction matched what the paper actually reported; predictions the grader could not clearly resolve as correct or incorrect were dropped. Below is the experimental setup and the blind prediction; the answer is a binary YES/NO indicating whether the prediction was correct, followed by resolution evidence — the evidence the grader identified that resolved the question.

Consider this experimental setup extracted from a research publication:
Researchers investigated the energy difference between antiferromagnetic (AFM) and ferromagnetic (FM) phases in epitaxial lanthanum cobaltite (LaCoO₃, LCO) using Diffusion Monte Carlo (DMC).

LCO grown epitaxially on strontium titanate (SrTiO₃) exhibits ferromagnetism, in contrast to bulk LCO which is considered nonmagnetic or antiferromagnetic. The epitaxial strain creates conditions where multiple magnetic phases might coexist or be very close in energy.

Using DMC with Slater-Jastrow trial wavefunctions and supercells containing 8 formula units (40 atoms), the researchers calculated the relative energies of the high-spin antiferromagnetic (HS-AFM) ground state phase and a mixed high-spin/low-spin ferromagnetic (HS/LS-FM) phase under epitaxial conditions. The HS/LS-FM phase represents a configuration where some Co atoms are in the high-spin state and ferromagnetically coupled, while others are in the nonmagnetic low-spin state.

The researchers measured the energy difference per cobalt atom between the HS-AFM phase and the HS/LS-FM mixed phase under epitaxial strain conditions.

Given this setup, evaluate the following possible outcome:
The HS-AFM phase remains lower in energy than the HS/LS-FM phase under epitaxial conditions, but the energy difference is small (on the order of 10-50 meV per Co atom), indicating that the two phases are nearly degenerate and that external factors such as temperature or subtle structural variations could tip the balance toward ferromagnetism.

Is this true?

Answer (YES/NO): NO